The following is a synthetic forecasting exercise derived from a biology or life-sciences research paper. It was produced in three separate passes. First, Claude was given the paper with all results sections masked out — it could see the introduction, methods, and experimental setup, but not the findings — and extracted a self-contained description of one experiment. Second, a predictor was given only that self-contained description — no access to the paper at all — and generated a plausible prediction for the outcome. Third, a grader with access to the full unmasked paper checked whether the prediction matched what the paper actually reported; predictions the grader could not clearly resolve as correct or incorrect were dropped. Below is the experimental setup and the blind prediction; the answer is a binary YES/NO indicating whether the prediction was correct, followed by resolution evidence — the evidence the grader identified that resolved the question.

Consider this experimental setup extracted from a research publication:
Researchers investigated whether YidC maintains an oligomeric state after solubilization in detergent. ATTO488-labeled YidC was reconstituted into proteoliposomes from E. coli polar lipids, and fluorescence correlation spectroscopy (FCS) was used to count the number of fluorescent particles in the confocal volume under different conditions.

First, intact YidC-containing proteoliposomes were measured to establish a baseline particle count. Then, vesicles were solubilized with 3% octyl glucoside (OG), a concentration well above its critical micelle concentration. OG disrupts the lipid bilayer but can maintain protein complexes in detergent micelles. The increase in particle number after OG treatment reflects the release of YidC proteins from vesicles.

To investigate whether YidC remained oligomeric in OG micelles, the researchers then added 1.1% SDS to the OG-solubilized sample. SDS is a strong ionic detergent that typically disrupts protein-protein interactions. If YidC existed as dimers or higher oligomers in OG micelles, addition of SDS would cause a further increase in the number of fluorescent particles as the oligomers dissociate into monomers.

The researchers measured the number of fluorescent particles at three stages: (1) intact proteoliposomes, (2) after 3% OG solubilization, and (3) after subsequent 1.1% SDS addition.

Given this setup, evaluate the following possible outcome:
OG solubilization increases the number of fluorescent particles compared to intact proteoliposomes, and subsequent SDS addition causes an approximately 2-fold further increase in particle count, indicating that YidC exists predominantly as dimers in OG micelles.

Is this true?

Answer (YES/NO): YES